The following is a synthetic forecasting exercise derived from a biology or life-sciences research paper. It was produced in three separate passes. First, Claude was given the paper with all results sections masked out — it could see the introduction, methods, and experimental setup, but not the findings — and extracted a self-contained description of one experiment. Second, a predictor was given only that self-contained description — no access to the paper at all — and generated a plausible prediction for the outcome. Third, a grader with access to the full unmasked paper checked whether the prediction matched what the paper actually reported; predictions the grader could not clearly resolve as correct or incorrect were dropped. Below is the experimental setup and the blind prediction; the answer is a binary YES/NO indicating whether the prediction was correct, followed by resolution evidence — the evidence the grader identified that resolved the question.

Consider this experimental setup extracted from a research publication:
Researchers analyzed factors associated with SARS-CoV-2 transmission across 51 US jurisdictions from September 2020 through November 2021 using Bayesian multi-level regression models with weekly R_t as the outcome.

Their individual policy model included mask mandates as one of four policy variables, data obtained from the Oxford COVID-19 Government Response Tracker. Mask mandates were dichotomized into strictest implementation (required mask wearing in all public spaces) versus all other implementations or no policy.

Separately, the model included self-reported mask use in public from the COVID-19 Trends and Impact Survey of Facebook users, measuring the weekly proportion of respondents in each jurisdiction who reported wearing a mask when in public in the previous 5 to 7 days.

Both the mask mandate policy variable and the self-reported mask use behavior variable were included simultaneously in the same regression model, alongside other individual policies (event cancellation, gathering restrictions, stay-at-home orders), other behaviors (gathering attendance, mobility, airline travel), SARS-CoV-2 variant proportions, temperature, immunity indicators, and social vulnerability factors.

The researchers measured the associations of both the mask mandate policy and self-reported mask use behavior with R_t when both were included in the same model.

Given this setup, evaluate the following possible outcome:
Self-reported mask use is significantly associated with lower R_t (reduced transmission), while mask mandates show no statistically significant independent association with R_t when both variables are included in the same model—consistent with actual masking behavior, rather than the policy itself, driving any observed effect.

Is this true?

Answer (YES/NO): YES